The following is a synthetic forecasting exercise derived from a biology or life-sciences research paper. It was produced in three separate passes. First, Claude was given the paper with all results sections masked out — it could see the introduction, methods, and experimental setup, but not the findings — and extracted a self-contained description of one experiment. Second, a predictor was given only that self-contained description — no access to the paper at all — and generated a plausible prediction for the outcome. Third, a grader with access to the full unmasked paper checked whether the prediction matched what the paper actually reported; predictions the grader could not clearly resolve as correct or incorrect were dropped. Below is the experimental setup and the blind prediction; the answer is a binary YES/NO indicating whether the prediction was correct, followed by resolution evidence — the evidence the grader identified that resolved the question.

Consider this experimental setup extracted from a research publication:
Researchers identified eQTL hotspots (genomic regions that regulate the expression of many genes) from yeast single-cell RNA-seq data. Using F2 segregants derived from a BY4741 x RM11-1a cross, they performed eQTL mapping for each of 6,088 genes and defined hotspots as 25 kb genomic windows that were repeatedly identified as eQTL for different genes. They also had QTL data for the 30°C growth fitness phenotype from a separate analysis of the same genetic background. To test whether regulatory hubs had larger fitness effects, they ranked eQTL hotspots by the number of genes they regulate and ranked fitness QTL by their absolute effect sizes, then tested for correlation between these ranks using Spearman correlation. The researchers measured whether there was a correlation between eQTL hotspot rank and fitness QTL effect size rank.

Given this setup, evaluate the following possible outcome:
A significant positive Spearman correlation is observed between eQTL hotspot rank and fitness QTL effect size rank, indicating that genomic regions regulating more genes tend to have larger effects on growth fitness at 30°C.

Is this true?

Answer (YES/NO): YES